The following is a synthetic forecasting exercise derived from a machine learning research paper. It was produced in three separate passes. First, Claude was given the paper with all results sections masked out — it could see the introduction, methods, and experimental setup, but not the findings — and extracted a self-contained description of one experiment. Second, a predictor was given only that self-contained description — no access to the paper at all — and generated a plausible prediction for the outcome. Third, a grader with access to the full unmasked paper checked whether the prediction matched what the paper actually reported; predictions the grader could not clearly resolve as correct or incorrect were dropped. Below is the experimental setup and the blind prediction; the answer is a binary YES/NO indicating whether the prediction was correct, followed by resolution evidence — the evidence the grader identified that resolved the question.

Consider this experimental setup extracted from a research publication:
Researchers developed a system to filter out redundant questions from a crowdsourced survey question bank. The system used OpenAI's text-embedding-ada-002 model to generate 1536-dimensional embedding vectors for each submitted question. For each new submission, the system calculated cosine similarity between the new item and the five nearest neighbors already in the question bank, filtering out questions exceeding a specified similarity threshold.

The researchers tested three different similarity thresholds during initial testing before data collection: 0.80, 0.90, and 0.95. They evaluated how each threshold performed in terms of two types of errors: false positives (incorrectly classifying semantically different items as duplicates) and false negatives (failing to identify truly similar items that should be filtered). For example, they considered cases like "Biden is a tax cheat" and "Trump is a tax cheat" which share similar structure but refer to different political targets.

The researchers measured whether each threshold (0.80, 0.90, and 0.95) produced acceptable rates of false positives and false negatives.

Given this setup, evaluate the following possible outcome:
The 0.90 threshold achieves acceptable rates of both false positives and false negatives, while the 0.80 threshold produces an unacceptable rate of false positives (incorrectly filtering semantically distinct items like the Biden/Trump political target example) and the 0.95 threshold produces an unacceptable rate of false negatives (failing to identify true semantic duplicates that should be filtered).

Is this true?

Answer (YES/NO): YES